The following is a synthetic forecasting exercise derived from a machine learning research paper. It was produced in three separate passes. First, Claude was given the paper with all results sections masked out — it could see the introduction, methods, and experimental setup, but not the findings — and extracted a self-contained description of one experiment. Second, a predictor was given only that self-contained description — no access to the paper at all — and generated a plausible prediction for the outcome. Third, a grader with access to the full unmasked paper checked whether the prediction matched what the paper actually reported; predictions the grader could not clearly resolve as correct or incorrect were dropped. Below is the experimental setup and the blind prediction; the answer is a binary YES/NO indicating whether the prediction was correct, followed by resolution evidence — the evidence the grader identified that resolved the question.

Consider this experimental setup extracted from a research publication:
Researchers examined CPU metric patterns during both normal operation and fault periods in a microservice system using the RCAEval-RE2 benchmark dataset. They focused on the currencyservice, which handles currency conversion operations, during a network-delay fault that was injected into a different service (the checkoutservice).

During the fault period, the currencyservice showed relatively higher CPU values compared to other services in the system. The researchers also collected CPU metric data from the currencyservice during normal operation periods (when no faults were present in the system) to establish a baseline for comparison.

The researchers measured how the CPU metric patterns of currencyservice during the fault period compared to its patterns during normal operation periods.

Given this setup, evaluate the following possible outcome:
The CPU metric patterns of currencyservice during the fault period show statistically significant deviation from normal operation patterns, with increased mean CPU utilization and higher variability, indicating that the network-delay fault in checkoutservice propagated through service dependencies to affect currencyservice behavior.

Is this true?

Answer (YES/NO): NO